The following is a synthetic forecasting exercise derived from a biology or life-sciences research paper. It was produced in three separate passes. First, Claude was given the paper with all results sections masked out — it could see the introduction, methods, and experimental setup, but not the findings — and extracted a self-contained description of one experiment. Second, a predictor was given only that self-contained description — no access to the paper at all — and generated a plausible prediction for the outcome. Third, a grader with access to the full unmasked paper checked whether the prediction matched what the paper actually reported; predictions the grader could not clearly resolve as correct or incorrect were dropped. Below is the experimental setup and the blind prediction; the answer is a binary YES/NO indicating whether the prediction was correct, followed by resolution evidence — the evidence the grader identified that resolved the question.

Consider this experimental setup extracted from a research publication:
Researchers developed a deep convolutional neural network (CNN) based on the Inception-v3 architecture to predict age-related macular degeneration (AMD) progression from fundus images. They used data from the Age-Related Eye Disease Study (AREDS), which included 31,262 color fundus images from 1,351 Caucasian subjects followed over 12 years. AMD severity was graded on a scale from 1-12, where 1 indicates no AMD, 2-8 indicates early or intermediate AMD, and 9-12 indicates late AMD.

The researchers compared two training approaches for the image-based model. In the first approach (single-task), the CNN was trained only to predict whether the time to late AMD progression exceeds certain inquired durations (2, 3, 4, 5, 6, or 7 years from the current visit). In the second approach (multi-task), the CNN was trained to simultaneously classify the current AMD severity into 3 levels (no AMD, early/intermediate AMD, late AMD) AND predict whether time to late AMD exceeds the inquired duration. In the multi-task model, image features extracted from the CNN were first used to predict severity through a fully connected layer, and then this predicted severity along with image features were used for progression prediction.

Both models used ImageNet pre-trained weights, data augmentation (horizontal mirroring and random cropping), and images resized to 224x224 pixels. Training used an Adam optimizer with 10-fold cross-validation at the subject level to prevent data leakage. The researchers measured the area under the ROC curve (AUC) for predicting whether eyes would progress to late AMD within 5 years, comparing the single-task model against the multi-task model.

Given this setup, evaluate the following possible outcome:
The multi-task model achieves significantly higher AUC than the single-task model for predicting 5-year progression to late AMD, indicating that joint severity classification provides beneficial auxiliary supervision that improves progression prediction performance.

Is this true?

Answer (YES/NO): NO